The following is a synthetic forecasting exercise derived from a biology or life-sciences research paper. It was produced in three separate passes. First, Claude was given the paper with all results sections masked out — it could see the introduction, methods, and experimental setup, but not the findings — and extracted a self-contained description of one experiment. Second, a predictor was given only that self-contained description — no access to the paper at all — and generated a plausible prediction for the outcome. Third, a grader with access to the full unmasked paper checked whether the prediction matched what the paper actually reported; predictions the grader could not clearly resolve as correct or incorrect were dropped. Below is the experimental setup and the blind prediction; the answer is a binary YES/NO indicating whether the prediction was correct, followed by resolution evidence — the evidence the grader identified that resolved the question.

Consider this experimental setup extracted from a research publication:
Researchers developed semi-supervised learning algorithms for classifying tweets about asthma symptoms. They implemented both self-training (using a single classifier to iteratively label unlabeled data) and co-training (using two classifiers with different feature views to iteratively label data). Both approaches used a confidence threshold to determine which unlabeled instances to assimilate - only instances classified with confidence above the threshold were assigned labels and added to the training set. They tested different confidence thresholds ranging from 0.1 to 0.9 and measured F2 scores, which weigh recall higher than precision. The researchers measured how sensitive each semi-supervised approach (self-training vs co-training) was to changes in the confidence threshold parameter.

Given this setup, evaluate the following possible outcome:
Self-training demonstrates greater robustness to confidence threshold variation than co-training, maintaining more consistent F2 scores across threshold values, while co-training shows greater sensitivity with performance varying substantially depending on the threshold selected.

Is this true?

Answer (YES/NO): NO